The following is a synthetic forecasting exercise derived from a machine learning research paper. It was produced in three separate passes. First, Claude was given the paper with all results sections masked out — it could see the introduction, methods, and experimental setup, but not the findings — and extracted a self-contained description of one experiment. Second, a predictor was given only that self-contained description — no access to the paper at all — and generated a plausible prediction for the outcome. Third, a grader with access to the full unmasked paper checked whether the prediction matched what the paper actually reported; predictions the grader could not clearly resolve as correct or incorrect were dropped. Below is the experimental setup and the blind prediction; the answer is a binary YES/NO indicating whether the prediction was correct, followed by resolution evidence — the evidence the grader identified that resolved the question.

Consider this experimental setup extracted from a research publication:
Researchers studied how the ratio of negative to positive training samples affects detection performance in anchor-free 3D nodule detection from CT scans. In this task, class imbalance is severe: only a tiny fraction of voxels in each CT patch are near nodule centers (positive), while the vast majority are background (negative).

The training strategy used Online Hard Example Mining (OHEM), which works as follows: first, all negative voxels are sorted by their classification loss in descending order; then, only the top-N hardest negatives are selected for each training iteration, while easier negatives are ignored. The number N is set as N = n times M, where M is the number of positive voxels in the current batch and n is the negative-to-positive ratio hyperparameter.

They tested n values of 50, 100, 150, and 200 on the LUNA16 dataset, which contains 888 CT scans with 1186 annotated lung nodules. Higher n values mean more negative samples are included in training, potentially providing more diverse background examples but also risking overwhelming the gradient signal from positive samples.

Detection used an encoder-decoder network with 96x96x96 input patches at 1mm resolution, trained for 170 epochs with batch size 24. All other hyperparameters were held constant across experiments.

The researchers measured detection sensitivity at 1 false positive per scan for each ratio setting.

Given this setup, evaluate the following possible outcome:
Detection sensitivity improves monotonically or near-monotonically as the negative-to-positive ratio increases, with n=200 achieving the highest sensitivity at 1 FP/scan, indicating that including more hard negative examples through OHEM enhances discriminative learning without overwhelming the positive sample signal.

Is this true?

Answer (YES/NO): NO